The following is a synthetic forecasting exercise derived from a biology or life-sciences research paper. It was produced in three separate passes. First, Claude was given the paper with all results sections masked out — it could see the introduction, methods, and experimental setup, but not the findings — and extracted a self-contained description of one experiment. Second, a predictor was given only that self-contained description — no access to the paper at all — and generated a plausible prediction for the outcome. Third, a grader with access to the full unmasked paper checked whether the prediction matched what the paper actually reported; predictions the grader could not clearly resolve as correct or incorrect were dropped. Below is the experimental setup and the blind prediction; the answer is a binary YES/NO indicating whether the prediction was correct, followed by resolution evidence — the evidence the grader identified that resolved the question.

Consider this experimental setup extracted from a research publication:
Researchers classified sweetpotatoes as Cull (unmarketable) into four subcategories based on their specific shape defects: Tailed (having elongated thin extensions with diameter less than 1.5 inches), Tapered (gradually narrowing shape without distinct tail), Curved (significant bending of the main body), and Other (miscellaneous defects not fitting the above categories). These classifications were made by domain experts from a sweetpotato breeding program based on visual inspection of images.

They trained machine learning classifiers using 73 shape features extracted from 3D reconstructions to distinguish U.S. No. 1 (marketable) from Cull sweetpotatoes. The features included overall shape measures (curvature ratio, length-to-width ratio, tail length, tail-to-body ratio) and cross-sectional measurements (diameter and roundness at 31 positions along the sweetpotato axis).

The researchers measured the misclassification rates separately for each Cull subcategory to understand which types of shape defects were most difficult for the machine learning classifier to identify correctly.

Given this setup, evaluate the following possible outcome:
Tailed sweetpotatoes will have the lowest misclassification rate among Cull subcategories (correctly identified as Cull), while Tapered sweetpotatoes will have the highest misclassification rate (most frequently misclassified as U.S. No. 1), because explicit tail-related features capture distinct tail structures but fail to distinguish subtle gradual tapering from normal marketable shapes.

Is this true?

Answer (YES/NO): NO